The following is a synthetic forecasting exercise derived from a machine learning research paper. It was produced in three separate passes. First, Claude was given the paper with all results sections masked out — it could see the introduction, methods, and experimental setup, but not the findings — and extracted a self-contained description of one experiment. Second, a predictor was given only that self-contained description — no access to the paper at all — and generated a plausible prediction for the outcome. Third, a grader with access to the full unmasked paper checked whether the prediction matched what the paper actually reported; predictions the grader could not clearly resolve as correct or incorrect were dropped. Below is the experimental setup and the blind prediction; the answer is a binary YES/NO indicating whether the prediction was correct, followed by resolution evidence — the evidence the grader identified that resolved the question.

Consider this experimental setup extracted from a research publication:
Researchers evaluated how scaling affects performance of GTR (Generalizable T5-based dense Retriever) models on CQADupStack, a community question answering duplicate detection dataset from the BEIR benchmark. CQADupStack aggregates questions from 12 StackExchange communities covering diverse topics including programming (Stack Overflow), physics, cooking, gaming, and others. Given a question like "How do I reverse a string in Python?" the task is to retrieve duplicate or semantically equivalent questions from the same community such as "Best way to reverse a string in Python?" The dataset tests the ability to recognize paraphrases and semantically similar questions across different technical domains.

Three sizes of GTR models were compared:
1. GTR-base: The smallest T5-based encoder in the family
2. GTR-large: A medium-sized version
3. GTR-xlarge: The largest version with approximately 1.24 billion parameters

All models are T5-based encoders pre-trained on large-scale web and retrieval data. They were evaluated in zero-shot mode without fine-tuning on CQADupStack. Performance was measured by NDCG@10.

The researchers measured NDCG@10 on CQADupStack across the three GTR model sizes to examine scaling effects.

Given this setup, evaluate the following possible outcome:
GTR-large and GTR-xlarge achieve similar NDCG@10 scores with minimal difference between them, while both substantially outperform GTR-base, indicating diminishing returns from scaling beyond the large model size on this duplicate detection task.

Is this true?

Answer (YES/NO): YES